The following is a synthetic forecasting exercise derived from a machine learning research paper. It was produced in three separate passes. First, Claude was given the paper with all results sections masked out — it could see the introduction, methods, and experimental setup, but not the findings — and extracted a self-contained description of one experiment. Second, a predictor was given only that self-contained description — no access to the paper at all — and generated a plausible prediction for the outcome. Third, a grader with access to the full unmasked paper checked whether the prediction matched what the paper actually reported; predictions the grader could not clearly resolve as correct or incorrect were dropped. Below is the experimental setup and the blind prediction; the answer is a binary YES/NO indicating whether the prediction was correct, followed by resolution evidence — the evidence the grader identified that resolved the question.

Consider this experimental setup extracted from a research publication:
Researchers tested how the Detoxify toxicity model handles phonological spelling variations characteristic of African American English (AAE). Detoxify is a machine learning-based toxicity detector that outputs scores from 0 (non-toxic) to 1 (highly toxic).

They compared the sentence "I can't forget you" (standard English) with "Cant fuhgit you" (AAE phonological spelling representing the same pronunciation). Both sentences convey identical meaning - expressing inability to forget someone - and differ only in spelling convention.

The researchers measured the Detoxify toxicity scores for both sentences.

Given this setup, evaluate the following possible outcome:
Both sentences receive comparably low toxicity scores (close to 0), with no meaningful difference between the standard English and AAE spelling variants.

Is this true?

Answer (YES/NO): NO